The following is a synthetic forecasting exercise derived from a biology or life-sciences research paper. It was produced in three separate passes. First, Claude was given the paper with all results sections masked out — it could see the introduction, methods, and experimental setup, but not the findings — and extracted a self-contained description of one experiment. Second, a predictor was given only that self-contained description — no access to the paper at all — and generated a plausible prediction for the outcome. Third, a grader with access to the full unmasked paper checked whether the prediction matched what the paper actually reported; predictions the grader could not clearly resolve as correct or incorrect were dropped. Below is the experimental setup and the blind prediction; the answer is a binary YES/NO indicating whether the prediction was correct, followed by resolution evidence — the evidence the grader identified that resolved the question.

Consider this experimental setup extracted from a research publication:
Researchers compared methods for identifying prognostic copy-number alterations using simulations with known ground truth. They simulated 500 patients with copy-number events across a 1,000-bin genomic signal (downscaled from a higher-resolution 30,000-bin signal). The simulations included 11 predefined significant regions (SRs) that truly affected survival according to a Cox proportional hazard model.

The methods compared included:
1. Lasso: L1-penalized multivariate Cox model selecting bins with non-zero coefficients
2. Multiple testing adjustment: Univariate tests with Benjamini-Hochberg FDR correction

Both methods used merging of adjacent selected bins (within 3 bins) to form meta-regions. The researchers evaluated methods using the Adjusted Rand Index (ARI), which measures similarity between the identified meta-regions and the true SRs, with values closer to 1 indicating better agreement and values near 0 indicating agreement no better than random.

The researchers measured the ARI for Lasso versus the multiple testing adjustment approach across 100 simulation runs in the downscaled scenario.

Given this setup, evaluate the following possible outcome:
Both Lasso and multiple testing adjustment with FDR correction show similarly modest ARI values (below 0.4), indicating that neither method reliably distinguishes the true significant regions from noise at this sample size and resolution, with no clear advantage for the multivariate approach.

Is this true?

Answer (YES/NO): NO